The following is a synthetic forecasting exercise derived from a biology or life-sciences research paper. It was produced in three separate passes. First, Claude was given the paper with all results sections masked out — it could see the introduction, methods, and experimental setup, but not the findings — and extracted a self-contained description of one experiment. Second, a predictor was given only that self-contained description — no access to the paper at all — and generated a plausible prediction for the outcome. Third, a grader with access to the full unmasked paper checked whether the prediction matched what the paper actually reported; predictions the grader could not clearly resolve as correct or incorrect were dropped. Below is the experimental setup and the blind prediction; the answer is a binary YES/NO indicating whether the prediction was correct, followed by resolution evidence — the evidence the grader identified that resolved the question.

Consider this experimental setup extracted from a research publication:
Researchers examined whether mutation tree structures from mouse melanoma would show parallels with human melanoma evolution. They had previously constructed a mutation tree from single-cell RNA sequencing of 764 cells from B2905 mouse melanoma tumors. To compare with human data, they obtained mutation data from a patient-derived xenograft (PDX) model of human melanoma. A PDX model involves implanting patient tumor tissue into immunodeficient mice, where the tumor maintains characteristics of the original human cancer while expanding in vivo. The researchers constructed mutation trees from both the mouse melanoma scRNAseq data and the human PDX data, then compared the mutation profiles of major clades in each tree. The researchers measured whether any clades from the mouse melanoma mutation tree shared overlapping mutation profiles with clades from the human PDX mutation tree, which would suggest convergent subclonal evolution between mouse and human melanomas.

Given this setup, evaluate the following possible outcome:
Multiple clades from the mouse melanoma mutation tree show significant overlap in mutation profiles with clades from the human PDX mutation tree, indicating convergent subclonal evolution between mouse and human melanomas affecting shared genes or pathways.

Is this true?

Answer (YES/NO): YES